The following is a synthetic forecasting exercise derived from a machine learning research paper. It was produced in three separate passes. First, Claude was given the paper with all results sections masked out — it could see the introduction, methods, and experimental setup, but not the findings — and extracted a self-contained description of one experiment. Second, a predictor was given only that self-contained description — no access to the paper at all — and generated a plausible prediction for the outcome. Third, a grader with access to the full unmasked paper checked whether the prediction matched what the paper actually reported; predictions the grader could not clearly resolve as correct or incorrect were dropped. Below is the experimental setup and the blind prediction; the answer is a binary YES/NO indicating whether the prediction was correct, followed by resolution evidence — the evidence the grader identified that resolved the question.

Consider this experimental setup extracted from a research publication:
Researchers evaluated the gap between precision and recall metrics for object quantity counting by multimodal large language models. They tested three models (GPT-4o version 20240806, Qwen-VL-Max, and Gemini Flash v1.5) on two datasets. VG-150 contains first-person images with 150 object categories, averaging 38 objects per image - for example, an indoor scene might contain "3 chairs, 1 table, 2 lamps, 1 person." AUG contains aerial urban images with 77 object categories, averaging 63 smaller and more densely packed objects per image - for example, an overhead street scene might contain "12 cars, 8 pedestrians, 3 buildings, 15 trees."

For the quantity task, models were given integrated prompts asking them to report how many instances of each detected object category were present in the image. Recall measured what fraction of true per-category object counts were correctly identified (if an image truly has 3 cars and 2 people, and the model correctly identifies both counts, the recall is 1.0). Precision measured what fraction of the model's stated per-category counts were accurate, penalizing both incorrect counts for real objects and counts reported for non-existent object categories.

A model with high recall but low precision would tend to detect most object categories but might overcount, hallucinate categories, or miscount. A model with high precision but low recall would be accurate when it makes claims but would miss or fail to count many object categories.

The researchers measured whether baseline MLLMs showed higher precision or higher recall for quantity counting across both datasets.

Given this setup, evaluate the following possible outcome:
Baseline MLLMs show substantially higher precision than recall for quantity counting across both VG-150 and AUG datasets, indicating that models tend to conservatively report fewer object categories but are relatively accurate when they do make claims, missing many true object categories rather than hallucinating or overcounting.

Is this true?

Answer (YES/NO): YES